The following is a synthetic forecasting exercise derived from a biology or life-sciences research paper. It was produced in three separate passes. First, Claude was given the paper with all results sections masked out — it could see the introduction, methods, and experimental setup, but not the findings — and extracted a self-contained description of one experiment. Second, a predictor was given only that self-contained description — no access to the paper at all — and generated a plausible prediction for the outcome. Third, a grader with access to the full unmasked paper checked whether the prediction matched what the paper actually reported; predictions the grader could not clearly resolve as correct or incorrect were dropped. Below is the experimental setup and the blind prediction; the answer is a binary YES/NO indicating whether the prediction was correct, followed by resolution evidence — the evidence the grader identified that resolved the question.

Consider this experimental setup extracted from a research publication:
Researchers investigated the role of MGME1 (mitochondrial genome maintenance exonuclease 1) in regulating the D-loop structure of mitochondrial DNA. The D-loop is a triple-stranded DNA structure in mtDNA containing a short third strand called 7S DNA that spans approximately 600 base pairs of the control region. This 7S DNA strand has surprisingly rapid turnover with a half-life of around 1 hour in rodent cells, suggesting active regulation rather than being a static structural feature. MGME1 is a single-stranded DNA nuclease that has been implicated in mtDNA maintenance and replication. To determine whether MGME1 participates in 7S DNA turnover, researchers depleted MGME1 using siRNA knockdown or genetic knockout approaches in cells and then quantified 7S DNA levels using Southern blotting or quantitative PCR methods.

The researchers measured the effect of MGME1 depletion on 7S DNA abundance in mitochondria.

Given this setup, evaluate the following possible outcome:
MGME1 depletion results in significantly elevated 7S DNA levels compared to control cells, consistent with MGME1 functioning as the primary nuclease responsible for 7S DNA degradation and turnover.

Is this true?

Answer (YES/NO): YES